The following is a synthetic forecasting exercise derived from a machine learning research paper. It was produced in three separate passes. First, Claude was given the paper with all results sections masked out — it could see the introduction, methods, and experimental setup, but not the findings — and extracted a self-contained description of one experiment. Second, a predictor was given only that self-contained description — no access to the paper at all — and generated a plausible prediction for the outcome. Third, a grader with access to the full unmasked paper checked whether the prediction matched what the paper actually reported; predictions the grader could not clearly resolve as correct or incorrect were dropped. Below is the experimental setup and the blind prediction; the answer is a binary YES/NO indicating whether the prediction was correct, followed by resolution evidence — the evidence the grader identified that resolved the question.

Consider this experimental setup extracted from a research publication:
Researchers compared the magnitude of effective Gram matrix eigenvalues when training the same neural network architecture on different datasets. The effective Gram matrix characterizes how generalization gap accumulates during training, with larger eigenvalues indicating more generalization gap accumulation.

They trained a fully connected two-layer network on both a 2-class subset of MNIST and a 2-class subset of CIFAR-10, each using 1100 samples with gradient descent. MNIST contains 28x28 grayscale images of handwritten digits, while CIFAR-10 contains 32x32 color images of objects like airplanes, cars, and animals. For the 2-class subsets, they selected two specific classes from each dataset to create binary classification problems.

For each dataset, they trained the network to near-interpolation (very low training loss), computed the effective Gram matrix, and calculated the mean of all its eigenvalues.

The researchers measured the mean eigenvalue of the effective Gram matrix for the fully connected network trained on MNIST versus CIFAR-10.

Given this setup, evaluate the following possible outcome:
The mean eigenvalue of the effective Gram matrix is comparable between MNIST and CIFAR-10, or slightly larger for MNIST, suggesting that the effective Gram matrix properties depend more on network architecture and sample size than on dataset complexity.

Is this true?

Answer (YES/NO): NO